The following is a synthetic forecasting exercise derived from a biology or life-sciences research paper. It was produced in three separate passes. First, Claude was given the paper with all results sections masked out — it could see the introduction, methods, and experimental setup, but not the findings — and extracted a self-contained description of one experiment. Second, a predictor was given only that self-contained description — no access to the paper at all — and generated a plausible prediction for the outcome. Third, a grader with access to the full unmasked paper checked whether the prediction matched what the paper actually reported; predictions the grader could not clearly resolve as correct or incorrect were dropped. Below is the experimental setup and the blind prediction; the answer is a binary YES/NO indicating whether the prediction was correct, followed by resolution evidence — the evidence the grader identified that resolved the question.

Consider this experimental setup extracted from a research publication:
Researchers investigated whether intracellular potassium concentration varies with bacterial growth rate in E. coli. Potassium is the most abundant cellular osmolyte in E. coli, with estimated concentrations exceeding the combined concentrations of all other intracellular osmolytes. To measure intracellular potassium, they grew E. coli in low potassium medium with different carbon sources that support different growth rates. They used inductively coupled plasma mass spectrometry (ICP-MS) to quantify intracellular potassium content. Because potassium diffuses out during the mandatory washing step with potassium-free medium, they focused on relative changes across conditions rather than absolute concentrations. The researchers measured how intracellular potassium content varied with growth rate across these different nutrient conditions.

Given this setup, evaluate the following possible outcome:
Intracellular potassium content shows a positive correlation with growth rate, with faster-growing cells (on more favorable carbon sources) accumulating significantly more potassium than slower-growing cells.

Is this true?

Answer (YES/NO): YES